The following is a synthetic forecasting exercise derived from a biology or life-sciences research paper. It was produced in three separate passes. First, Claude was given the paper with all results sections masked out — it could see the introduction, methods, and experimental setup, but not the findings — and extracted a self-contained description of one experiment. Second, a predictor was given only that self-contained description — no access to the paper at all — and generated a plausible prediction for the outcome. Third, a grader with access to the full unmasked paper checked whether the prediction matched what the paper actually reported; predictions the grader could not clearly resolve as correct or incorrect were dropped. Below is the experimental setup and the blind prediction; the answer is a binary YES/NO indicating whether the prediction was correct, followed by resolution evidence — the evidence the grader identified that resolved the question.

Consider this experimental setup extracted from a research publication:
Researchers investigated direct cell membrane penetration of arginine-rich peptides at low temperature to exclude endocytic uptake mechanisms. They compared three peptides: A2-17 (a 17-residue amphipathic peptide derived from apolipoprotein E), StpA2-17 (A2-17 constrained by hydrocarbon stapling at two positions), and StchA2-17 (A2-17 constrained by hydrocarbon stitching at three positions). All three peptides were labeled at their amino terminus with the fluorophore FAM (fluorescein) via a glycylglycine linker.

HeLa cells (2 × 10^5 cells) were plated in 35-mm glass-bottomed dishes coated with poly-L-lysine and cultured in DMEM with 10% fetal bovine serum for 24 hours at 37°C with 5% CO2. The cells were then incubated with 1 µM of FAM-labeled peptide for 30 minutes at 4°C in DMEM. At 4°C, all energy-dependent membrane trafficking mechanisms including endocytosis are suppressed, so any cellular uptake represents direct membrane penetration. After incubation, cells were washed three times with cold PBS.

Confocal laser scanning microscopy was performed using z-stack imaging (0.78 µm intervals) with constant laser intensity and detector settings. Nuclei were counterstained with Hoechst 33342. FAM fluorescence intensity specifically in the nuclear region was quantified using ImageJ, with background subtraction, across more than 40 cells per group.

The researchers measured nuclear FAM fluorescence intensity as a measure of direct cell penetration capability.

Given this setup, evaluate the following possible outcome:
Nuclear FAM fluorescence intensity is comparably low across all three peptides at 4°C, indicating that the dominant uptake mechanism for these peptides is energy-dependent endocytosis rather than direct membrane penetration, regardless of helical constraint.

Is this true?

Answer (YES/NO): NO